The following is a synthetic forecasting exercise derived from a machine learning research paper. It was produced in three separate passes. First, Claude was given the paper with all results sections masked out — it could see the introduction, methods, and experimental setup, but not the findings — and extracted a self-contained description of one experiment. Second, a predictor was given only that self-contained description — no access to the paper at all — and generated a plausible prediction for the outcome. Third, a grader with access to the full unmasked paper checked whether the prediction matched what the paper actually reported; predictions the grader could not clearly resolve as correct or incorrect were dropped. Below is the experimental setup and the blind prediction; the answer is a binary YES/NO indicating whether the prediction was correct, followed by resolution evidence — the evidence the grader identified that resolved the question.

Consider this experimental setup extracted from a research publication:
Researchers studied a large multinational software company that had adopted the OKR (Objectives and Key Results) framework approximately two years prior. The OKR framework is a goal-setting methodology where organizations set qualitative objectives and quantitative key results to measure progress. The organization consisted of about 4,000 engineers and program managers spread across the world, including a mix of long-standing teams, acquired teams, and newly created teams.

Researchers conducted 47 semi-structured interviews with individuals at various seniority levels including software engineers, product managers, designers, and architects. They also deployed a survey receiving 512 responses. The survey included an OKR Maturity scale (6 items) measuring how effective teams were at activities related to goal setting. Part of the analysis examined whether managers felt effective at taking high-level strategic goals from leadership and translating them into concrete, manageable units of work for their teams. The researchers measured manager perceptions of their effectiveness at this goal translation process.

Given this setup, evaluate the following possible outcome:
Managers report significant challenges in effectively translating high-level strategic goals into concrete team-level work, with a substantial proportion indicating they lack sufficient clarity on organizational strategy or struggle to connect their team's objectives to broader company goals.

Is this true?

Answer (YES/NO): NO